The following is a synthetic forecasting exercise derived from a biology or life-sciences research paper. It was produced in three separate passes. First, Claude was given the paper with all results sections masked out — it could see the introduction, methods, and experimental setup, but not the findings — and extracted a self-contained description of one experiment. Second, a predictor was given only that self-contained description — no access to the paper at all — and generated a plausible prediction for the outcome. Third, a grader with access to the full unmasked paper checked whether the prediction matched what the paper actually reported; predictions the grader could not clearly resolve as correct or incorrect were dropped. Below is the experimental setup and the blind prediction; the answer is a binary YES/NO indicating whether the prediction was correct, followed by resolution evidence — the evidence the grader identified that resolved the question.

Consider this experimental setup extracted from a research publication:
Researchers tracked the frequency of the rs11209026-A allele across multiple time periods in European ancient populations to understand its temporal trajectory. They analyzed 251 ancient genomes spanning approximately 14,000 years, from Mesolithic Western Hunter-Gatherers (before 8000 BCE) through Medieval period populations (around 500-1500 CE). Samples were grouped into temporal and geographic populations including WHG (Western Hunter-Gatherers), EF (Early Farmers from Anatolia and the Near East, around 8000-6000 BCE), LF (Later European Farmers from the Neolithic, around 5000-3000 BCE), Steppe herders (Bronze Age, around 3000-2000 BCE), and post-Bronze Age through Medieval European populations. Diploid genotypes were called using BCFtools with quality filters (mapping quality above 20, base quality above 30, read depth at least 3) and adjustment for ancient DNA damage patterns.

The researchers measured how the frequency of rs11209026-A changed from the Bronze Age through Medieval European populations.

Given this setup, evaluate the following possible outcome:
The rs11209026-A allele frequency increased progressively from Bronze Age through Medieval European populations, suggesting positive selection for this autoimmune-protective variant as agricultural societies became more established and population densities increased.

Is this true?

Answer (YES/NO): NO